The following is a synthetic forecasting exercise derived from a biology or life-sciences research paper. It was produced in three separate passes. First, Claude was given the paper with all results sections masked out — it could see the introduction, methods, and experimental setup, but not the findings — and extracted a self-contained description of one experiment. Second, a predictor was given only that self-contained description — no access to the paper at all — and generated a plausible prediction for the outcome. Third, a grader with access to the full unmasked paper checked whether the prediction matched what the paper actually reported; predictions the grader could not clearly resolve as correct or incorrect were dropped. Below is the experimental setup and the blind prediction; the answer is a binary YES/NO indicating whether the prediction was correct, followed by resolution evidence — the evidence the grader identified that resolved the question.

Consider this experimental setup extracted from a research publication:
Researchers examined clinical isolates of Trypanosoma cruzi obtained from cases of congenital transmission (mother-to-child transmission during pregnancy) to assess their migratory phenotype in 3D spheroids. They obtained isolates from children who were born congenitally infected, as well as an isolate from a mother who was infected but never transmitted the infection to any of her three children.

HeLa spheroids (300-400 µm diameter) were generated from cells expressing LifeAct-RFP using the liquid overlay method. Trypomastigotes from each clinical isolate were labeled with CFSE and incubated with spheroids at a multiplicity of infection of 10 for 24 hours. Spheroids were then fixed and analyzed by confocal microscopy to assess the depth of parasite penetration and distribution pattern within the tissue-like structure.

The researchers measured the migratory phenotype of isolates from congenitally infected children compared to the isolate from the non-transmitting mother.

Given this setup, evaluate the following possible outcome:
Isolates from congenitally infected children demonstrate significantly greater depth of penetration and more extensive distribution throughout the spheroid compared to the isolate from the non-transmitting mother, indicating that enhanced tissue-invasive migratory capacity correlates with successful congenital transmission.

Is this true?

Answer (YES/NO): YES